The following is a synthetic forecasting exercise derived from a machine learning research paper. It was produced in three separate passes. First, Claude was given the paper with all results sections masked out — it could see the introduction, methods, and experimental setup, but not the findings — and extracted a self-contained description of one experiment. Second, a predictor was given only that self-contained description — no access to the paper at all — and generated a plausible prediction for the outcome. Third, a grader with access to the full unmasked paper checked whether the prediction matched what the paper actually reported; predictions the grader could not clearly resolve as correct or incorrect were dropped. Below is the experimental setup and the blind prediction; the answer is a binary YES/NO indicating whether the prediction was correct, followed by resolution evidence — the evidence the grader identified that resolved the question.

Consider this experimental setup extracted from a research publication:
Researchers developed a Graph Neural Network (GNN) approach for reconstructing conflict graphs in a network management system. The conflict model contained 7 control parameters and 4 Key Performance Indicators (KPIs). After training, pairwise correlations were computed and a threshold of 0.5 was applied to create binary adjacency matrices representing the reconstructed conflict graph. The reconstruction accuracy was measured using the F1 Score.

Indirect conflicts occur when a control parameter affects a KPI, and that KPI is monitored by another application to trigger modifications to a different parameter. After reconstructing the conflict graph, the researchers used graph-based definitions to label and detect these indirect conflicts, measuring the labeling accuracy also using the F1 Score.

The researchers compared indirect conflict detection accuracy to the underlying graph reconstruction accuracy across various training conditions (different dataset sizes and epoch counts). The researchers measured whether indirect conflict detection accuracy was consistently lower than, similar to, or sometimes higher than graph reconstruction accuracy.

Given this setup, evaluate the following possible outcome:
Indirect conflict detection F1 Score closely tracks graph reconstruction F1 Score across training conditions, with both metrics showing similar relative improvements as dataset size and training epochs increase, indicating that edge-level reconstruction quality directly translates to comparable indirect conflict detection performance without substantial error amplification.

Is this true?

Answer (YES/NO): NO